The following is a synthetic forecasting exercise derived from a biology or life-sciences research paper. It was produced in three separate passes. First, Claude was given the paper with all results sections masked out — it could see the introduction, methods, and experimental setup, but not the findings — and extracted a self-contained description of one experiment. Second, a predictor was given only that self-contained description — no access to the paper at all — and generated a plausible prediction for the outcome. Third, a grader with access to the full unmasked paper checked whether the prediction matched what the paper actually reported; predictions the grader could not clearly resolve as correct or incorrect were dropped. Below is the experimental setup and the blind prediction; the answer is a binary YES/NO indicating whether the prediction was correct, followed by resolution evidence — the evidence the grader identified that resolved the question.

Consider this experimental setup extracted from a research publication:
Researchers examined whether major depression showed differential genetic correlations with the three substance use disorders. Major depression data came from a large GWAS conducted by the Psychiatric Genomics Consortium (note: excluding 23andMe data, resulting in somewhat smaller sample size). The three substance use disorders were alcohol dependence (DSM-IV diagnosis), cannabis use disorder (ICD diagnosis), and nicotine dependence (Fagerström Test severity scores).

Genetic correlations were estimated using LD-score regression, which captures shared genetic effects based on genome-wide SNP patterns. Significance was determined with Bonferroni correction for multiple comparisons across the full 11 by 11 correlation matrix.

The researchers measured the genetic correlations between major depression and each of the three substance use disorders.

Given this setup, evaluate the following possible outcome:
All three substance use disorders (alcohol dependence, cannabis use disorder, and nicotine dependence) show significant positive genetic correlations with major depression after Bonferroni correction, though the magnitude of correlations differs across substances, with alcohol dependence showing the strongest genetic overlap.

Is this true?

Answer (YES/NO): NO